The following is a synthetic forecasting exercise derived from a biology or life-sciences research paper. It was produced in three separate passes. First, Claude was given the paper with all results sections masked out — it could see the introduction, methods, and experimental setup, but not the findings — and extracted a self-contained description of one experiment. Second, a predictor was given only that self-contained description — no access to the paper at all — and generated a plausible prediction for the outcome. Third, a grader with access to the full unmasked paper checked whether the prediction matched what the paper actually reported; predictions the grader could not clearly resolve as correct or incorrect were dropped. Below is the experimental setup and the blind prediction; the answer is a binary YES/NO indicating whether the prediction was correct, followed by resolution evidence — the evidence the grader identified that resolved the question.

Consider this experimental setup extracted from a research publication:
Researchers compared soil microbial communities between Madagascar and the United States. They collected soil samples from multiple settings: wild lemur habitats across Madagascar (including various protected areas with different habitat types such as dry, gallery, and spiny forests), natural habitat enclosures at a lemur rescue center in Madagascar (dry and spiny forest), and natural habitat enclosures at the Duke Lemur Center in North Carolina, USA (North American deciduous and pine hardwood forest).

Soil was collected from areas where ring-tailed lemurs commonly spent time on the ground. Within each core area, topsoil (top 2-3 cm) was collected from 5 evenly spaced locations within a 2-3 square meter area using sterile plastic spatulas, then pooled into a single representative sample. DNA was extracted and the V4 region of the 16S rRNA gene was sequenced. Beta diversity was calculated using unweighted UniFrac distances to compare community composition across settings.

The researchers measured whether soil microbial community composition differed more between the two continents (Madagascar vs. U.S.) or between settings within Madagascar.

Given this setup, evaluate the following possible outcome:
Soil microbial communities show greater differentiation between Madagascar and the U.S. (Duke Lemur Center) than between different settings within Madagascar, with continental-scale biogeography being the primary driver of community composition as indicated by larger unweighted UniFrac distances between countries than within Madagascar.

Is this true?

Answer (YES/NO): YES